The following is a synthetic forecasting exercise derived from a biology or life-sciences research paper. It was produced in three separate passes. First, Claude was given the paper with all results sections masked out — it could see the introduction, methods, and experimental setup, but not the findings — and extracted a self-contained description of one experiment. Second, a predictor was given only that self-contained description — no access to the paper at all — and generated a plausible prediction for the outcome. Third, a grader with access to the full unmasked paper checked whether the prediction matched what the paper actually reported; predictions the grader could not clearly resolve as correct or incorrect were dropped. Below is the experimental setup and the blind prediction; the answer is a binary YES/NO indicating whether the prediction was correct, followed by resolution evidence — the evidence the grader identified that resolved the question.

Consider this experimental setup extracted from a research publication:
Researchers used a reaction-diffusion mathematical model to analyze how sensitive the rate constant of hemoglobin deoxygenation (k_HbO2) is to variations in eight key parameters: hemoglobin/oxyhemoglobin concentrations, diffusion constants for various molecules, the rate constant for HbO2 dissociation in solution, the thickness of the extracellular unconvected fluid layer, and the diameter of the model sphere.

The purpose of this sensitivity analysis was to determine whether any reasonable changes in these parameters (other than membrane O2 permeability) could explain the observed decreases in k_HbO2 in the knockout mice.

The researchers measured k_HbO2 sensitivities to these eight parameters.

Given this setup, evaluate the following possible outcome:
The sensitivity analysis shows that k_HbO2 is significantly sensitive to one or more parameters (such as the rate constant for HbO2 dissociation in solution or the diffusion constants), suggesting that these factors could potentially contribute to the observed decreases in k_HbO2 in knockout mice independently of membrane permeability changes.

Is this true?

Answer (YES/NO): NO